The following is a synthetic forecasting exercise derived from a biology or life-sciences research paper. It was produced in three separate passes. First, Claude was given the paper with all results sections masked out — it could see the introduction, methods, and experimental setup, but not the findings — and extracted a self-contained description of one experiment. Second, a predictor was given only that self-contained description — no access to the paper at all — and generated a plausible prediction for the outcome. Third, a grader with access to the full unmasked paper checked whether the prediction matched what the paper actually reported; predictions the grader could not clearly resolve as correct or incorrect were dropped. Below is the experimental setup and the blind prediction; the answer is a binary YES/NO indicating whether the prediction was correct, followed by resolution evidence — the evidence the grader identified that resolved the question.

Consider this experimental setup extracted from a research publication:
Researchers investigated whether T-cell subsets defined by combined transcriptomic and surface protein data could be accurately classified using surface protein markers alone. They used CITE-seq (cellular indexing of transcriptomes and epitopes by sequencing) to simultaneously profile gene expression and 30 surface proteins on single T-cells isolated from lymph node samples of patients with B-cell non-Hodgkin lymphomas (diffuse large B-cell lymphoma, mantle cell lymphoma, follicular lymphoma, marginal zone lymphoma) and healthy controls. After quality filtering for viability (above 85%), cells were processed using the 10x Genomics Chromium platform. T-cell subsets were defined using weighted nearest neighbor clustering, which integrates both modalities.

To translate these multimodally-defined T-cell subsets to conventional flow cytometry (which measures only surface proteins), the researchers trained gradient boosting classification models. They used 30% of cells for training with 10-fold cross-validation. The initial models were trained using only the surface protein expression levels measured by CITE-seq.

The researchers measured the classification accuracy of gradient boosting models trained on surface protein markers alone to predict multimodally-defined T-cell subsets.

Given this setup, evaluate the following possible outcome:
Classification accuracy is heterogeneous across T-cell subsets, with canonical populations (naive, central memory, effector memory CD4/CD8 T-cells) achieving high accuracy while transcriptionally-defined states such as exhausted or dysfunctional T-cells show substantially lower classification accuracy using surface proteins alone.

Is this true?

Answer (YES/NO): NO